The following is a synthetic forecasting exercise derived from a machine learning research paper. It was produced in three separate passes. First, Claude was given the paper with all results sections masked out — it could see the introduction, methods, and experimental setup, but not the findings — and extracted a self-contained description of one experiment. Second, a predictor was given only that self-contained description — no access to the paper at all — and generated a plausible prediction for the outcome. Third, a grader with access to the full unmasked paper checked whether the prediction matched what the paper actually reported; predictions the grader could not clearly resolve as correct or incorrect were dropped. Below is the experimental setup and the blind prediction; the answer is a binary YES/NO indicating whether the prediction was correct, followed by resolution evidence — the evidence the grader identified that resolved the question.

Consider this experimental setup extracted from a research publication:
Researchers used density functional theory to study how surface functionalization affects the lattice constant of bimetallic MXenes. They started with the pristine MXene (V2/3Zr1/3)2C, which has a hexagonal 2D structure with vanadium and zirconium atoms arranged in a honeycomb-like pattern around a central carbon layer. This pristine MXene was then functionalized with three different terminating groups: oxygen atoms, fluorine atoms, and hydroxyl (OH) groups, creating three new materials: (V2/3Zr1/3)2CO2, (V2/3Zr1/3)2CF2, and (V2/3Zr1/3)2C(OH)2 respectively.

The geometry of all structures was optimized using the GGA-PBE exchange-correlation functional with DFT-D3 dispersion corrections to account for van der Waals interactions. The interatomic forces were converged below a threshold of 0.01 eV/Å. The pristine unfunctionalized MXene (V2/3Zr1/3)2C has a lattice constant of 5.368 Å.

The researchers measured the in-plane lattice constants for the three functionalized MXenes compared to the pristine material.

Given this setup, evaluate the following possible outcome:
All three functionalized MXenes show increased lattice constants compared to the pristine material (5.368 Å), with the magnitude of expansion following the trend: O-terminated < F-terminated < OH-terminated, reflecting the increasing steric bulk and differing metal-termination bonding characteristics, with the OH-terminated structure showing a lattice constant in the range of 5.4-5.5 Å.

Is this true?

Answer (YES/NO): NO